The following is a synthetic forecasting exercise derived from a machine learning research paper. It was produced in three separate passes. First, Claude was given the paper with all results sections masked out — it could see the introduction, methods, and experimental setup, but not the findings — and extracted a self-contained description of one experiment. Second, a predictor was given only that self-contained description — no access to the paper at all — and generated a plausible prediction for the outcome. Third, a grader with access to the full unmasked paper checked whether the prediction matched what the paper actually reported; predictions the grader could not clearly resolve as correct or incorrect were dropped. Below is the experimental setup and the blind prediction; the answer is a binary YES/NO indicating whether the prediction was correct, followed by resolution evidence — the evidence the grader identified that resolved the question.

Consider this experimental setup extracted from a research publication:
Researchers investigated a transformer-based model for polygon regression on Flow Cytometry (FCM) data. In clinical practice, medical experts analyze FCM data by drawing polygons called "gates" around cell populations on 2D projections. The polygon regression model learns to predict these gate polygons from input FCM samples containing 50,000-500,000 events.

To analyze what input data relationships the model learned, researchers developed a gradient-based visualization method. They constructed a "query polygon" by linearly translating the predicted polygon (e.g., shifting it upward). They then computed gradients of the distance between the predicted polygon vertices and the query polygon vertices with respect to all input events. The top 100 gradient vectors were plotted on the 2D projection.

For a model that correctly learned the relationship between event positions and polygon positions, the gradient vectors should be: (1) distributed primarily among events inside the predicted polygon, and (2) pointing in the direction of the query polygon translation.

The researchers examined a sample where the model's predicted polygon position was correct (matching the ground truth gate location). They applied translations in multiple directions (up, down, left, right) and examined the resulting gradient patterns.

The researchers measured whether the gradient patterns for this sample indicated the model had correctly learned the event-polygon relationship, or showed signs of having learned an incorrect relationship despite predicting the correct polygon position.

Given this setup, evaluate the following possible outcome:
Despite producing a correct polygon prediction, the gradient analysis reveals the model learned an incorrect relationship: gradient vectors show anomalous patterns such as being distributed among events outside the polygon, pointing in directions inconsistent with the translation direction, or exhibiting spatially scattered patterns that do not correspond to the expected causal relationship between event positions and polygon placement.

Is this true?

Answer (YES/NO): YES